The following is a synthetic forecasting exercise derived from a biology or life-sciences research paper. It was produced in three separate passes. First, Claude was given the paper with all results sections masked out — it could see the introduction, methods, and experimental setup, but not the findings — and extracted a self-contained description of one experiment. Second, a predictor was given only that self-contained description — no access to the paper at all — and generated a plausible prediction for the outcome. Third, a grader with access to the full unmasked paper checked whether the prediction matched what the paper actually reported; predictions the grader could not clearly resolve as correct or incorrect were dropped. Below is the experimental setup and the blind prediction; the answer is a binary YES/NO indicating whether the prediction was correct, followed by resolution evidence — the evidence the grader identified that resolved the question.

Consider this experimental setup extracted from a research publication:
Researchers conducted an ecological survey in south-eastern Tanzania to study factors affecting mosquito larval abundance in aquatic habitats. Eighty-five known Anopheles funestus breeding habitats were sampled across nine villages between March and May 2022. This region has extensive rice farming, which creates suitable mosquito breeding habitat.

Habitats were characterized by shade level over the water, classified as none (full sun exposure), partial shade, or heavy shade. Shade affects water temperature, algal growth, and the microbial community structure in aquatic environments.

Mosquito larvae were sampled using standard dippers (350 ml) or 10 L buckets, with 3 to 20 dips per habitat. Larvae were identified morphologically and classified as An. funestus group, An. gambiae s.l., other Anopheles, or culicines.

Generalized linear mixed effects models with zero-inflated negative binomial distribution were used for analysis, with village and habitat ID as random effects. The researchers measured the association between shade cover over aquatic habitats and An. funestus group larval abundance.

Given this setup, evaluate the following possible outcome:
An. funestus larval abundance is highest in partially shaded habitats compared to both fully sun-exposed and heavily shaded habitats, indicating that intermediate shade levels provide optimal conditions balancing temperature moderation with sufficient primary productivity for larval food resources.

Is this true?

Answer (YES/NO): NO